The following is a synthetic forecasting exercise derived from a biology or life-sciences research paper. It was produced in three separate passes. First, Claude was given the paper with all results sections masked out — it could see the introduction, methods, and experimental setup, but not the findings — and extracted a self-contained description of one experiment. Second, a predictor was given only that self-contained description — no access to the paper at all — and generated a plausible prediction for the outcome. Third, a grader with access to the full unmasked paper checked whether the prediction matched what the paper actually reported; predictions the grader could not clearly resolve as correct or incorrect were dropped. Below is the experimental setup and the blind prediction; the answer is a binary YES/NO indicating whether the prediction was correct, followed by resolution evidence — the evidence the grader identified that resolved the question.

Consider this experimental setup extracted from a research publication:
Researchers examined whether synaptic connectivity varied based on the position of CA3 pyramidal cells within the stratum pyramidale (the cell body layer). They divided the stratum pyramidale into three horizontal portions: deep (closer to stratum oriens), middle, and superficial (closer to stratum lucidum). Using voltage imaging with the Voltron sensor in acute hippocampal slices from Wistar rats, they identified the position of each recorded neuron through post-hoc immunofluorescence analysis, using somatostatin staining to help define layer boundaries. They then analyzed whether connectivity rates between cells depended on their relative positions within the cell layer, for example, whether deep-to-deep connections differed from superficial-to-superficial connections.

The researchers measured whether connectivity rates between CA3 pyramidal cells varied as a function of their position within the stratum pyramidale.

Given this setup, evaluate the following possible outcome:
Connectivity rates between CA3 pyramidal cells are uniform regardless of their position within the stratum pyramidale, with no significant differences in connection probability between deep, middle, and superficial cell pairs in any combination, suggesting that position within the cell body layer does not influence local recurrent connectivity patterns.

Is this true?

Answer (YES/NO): NO